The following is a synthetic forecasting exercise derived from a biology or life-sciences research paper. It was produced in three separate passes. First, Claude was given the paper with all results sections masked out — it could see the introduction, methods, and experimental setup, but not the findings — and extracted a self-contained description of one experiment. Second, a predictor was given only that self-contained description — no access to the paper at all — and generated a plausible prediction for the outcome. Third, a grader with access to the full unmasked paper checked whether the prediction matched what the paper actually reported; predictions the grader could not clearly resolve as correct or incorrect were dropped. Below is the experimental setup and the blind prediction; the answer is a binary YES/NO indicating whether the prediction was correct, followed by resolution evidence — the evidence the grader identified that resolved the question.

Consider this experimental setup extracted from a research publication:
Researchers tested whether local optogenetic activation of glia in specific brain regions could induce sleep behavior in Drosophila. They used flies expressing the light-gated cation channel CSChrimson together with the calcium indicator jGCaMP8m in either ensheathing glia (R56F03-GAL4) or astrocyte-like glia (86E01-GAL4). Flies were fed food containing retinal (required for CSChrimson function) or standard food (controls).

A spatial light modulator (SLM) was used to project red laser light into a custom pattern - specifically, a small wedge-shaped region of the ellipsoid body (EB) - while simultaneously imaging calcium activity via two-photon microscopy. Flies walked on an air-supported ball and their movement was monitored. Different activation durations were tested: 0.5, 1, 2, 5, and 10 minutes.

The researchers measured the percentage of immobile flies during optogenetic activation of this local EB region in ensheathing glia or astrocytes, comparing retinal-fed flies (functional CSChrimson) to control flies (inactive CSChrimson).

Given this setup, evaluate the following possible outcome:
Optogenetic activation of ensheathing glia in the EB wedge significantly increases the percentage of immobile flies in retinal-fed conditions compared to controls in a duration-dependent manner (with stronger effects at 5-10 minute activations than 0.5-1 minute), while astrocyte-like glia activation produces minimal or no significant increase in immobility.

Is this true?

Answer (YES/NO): NO